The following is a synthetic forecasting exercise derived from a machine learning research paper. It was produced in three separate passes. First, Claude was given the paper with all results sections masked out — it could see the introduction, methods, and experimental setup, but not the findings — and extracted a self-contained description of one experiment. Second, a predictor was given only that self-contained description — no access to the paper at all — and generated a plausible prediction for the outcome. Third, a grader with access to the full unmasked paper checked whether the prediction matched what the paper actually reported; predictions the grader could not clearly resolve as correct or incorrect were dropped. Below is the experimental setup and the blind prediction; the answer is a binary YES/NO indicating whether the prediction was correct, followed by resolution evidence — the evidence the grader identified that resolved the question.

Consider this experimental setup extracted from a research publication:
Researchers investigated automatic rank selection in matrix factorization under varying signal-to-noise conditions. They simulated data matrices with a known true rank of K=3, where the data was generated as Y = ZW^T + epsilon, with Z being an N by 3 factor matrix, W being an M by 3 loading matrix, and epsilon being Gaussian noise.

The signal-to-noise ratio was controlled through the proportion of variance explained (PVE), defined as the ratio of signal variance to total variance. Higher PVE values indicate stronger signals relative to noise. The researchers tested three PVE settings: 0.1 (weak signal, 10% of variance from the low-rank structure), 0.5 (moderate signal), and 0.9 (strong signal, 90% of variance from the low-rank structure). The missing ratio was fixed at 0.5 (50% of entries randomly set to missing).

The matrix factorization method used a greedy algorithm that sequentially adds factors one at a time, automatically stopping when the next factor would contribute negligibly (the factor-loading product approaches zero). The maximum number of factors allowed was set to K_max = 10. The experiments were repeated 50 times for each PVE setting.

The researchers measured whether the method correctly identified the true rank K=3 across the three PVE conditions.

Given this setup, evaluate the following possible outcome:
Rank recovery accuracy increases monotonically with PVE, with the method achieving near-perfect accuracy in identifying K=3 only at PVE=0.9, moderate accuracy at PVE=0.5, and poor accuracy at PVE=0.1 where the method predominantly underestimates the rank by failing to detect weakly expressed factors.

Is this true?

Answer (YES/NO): NO